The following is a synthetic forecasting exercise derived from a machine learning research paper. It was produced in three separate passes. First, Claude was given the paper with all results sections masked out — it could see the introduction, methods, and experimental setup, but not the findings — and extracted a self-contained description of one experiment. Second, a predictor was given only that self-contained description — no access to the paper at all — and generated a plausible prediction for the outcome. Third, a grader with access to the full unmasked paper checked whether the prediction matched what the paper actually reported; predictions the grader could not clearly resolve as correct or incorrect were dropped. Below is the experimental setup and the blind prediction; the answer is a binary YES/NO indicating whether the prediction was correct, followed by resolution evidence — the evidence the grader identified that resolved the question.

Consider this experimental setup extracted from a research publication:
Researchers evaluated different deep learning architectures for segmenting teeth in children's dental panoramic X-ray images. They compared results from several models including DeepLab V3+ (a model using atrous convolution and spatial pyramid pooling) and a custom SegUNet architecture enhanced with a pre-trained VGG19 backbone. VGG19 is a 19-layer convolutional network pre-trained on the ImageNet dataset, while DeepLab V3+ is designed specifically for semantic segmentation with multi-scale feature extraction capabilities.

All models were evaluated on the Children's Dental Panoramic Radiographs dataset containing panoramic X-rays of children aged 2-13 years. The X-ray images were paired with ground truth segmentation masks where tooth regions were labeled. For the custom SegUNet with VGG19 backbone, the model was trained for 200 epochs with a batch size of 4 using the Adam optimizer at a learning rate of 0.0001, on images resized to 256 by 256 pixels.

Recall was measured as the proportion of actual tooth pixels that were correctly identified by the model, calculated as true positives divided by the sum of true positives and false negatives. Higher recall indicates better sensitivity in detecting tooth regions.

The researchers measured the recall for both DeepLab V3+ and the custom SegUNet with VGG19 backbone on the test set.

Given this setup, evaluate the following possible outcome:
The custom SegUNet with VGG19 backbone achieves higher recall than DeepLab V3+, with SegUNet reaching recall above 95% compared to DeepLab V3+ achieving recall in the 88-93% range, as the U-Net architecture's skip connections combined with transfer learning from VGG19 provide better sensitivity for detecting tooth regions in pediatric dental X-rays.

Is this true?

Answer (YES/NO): NO